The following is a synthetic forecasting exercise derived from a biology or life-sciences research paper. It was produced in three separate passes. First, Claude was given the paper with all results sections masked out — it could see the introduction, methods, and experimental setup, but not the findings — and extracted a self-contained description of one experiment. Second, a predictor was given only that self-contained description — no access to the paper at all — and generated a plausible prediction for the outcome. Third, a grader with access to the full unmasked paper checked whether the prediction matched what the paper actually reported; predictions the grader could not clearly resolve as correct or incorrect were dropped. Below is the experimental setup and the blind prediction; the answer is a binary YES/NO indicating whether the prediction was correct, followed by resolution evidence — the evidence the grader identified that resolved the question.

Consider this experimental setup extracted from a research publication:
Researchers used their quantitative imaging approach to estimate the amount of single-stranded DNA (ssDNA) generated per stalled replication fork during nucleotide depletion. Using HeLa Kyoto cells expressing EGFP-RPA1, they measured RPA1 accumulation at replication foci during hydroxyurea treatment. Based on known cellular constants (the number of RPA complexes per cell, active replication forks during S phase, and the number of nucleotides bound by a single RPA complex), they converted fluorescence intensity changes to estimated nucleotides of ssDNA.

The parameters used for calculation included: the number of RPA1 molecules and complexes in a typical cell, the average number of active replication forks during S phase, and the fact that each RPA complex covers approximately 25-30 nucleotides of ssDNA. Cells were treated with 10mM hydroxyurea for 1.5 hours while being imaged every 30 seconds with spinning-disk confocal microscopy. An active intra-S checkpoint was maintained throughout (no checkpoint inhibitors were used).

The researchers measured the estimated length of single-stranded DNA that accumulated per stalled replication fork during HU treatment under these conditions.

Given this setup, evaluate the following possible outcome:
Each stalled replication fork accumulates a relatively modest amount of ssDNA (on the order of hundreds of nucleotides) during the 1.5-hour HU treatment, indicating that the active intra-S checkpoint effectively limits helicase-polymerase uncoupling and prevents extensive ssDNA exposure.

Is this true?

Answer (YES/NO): NO